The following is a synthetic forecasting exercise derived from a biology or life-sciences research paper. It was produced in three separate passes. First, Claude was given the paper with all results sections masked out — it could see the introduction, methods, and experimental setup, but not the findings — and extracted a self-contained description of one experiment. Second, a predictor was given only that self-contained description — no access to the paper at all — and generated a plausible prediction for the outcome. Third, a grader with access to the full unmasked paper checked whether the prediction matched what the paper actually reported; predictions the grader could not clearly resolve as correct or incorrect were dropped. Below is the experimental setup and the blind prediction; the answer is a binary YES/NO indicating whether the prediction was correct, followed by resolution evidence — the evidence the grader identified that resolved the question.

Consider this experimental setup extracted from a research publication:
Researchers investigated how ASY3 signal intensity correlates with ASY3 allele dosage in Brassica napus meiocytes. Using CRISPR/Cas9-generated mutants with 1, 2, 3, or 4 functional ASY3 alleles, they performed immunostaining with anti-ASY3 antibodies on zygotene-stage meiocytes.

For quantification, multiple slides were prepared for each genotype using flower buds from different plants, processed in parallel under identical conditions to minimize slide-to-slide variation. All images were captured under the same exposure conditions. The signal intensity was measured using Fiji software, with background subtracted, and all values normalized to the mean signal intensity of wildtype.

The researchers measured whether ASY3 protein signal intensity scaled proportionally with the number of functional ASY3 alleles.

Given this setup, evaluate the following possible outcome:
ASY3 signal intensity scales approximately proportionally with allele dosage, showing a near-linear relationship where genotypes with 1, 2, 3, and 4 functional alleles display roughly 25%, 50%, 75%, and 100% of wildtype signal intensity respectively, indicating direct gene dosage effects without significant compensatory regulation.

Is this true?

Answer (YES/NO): NO